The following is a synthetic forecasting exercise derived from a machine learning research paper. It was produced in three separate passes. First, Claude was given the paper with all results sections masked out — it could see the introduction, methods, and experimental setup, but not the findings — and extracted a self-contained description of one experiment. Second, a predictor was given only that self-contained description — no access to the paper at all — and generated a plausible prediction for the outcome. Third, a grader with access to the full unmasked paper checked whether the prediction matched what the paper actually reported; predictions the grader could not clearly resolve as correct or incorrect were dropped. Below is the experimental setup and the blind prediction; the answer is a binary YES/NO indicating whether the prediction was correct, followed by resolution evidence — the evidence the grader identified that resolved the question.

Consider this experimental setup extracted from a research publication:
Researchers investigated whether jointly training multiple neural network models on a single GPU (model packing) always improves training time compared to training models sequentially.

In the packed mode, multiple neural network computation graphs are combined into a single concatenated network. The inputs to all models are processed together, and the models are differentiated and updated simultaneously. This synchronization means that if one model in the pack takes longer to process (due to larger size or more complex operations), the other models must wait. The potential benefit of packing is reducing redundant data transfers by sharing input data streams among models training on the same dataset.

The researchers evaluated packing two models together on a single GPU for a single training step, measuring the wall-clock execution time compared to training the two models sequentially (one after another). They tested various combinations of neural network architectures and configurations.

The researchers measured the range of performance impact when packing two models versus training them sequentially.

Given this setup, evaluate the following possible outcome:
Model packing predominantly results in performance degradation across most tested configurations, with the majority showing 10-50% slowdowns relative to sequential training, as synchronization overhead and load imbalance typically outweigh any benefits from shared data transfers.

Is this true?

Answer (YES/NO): NO